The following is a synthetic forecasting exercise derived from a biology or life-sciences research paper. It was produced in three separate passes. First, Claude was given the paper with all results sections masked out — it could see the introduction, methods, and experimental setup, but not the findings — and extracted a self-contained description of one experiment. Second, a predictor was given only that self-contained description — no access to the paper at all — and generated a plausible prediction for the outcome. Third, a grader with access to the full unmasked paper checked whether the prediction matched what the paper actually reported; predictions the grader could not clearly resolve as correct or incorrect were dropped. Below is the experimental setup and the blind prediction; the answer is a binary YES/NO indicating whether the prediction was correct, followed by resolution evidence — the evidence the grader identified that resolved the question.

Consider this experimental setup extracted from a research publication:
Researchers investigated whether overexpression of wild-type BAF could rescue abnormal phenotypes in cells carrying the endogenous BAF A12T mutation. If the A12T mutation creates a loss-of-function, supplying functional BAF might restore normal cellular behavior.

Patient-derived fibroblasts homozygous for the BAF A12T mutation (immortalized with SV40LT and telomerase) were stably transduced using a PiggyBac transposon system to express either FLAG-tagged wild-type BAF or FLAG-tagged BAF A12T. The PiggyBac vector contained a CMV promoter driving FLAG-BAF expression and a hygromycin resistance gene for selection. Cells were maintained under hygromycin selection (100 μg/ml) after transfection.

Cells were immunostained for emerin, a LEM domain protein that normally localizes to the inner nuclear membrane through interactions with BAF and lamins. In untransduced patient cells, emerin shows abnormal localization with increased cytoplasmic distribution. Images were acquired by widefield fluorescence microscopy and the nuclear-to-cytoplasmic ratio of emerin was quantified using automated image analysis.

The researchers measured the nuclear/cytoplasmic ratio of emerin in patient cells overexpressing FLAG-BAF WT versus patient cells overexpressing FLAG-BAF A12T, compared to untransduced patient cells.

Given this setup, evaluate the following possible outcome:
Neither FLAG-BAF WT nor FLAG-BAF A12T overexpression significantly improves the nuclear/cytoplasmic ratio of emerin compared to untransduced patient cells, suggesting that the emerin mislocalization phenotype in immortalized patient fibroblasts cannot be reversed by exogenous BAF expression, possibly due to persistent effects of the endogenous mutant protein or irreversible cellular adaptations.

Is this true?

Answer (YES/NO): NO